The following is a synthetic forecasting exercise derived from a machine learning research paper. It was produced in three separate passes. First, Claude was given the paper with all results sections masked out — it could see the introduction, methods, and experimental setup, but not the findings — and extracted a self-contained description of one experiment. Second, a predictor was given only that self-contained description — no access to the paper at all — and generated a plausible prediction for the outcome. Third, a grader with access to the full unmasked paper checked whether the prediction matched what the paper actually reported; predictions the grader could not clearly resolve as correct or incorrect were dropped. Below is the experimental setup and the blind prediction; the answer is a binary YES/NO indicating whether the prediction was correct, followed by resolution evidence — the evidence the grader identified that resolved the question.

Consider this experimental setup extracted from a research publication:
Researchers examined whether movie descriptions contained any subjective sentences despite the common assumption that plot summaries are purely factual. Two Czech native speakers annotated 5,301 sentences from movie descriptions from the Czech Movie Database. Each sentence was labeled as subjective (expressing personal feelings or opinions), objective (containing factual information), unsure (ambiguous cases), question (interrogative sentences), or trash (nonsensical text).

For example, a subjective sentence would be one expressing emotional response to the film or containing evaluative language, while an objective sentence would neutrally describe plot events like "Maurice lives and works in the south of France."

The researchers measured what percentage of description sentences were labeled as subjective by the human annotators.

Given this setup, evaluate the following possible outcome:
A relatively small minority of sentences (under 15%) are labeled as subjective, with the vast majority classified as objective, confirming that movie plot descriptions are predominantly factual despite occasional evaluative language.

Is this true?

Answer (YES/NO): YES